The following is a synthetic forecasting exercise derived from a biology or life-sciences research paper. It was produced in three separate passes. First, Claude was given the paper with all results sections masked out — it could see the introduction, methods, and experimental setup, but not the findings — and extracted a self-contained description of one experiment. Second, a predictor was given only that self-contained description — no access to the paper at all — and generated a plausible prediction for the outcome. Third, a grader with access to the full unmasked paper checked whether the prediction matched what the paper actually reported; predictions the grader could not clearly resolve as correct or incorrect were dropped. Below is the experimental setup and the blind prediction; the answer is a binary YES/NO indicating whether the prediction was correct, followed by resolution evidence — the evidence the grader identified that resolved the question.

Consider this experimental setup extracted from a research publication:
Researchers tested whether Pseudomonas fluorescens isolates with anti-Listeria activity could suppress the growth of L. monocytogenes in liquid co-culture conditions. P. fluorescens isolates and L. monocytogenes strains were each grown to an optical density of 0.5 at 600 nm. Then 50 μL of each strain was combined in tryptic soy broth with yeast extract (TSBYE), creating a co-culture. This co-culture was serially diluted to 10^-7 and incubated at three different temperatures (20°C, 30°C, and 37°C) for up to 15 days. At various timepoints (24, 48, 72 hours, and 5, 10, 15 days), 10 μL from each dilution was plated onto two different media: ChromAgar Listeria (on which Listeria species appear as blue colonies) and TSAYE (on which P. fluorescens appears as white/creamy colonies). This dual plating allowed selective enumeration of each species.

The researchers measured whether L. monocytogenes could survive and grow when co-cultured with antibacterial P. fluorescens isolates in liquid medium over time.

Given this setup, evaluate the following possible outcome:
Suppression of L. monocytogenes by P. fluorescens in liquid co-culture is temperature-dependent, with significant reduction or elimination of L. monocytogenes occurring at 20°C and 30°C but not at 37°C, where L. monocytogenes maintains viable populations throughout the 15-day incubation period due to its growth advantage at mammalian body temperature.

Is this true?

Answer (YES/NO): NO